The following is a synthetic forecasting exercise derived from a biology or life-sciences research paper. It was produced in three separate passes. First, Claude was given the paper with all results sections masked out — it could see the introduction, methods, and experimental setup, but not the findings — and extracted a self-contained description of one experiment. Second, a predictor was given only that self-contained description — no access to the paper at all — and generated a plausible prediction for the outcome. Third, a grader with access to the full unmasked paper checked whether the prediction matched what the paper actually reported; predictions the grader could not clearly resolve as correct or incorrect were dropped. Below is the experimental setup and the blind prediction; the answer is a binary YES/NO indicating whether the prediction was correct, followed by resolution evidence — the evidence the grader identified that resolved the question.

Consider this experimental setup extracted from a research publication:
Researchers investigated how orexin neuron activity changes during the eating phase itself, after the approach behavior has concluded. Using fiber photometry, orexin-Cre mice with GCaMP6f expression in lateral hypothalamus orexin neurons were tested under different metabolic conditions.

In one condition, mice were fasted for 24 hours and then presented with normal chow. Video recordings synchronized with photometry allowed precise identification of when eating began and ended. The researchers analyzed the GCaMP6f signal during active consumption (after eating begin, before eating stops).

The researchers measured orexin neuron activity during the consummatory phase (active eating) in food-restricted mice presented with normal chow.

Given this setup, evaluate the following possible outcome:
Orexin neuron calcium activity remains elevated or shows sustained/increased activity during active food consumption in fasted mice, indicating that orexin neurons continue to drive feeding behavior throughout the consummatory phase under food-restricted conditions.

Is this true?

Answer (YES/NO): NO